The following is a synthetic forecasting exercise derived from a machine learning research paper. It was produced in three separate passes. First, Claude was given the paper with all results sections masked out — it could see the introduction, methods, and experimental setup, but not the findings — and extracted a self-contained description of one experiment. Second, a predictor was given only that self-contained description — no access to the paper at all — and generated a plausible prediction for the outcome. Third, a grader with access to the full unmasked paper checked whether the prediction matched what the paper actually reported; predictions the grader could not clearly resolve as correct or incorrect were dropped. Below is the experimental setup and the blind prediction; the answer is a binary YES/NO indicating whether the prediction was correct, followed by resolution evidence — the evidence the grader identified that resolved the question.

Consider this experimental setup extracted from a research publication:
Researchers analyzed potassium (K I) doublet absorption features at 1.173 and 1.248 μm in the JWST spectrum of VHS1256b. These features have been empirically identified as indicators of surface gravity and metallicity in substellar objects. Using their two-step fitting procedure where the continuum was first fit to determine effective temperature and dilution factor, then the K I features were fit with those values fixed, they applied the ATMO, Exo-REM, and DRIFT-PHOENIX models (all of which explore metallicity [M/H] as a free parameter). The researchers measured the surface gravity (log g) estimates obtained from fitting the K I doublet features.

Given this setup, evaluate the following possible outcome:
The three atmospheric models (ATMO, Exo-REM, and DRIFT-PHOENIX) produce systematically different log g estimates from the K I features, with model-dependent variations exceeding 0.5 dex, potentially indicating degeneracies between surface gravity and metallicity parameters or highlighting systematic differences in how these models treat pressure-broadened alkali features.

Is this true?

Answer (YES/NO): NO